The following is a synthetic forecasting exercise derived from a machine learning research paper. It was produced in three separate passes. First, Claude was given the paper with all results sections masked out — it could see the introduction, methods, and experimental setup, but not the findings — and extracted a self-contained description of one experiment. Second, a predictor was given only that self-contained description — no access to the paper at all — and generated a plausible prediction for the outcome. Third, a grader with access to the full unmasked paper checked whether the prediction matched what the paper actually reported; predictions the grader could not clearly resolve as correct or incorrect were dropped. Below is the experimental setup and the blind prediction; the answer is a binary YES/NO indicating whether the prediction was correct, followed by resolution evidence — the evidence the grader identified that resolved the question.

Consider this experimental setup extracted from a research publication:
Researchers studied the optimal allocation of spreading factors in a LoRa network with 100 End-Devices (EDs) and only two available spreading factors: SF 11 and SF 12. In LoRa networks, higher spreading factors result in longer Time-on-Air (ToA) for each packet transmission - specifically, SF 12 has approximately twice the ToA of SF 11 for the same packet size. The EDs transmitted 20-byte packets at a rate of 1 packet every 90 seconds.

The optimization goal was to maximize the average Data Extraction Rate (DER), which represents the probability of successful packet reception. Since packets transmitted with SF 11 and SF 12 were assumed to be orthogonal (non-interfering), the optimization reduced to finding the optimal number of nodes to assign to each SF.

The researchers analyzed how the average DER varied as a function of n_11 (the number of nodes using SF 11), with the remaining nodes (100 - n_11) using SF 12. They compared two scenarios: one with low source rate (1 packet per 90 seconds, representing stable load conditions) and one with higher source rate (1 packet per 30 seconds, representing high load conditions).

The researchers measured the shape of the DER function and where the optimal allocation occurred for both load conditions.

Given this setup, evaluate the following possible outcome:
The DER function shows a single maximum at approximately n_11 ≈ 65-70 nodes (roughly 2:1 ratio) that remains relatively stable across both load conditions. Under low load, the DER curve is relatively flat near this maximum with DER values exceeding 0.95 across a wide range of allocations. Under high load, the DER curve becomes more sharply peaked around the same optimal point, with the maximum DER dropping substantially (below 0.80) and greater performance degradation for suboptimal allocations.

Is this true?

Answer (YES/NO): NO